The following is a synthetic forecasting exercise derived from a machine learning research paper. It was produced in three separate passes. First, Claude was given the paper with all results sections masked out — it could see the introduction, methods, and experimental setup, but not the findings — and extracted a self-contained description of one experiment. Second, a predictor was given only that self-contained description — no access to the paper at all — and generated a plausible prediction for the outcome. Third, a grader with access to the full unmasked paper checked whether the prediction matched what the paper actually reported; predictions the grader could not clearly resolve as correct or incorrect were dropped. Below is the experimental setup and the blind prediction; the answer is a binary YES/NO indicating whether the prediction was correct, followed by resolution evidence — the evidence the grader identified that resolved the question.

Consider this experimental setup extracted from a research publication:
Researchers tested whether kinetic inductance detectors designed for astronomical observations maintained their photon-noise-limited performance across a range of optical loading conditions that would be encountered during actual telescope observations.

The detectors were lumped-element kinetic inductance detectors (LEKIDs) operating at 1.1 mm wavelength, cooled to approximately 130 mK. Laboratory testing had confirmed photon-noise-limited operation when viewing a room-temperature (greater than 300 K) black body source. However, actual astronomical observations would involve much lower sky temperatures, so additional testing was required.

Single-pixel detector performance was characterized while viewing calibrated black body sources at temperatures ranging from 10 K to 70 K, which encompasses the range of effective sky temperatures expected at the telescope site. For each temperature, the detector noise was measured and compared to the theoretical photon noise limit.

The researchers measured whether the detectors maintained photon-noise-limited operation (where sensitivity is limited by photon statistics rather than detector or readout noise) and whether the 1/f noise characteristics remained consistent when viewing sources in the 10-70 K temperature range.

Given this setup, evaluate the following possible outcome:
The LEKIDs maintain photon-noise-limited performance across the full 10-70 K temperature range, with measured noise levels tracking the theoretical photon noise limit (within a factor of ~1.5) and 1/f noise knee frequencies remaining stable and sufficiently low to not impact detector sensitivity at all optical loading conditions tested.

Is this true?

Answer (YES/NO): YES